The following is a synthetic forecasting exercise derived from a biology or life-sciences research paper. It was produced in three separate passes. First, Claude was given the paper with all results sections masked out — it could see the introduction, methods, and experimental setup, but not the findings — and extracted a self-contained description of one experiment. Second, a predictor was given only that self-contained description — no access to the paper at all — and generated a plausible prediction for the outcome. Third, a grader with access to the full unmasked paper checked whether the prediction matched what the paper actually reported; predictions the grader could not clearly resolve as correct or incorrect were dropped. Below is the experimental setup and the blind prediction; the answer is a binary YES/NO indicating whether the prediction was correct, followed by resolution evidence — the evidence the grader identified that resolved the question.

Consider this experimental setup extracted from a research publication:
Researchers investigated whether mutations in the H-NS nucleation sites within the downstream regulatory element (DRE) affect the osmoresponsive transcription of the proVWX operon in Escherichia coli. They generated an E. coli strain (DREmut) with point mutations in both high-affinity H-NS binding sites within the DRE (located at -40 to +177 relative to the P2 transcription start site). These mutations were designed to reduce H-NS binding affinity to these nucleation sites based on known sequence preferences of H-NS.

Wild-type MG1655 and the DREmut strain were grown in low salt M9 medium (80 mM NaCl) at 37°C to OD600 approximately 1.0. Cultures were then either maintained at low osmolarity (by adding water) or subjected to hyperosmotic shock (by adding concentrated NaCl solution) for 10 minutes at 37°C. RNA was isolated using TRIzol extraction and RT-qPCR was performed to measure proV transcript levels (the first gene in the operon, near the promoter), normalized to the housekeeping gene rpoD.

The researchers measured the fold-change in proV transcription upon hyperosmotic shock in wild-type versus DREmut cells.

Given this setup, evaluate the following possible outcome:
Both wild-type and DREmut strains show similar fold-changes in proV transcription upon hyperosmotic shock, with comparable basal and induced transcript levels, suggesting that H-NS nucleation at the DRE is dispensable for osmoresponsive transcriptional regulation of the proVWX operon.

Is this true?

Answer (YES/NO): NO